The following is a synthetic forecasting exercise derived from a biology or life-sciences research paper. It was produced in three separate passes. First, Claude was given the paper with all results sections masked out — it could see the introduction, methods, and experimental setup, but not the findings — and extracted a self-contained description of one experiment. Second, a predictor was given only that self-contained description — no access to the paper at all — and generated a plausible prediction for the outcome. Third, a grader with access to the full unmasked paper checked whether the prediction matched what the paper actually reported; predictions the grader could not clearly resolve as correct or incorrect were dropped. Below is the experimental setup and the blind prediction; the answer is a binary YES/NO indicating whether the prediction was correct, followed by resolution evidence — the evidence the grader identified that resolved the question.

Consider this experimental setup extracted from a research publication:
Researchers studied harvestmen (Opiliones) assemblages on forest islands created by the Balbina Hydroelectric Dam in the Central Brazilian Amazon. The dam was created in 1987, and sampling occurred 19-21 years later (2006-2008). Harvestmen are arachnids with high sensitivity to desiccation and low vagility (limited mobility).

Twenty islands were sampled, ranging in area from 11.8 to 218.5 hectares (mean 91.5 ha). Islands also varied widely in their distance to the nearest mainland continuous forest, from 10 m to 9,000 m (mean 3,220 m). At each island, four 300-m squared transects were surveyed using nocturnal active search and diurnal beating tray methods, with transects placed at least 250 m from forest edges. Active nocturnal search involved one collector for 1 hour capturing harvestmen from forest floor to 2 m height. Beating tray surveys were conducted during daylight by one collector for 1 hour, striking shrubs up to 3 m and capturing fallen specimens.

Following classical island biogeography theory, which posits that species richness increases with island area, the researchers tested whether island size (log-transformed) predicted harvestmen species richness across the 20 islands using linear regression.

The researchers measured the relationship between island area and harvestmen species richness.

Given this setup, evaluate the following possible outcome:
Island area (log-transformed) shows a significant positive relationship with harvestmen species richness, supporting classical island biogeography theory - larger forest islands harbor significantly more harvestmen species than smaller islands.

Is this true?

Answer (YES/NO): NO